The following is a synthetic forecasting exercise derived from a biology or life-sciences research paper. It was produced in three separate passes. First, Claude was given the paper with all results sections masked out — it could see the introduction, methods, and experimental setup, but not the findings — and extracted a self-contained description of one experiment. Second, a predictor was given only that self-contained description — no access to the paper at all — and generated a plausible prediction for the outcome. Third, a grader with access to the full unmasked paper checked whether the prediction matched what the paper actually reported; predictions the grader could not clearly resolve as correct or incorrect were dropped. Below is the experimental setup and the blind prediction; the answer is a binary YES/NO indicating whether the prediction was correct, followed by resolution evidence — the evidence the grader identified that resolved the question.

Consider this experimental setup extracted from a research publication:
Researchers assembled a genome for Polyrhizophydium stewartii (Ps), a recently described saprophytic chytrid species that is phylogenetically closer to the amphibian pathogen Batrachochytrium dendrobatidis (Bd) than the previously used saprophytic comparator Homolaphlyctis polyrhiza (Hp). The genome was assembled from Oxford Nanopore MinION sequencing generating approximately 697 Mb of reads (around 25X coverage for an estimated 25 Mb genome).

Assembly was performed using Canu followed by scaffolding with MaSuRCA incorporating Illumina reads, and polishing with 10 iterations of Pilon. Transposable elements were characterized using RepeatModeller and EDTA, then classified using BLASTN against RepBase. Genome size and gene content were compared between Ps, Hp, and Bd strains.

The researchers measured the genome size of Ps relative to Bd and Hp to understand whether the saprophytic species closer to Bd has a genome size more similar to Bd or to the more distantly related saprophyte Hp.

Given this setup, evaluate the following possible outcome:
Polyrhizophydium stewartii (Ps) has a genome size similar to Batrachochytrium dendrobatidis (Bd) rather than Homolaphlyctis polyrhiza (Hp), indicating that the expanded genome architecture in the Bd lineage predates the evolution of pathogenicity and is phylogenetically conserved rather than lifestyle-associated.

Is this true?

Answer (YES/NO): NO